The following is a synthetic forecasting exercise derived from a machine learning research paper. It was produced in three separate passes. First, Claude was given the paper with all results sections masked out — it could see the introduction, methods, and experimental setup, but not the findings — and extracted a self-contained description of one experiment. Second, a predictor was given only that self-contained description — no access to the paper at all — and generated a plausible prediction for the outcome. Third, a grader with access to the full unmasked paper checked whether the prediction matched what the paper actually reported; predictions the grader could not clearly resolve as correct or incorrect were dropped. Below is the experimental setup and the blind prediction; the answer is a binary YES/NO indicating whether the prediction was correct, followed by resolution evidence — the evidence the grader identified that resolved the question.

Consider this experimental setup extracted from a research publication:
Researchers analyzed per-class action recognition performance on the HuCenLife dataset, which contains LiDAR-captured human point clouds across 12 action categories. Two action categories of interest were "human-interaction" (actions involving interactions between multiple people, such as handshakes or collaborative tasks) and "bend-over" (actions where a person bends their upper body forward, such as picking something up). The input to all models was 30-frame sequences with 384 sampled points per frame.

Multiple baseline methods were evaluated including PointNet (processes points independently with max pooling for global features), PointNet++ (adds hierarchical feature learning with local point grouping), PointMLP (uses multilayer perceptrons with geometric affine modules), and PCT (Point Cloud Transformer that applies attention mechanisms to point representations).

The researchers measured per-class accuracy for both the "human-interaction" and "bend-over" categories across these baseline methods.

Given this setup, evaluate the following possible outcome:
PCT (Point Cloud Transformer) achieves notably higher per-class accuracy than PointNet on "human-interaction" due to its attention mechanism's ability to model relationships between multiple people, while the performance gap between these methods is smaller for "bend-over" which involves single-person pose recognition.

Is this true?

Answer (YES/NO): NO